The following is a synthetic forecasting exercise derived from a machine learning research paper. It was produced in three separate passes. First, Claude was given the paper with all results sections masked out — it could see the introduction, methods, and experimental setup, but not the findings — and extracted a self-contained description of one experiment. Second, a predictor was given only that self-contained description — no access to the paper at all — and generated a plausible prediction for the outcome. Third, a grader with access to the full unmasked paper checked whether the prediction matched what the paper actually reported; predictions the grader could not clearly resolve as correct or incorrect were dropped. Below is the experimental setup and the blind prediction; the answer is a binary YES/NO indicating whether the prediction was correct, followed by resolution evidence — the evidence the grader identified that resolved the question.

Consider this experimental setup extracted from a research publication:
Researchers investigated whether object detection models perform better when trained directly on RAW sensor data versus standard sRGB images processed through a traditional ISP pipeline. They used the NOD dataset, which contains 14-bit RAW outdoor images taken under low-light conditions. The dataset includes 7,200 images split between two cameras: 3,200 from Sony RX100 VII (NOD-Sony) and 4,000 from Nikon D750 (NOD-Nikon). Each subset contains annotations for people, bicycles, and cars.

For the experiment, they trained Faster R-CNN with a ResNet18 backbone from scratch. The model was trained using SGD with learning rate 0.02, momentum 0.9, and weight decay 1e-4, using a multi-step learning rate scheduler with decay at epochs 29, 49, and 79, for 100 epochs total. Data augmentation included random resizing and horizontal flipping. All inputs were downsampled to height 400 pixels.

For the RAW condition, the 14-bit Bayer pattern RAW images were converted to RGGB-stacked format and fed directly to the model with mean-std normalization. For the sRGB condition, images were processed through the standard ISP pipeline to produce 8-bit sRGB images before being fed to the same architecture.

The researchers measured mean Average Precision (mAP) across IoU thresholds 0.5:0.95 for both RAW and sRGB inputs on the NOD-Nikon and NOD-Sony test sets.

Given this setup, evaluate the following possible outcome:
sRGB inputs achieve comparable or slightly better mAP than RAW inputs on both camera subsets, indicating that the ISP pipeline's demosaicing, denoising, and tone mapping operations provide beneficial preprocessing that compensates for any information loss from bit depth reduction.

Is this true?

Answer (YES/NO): YES